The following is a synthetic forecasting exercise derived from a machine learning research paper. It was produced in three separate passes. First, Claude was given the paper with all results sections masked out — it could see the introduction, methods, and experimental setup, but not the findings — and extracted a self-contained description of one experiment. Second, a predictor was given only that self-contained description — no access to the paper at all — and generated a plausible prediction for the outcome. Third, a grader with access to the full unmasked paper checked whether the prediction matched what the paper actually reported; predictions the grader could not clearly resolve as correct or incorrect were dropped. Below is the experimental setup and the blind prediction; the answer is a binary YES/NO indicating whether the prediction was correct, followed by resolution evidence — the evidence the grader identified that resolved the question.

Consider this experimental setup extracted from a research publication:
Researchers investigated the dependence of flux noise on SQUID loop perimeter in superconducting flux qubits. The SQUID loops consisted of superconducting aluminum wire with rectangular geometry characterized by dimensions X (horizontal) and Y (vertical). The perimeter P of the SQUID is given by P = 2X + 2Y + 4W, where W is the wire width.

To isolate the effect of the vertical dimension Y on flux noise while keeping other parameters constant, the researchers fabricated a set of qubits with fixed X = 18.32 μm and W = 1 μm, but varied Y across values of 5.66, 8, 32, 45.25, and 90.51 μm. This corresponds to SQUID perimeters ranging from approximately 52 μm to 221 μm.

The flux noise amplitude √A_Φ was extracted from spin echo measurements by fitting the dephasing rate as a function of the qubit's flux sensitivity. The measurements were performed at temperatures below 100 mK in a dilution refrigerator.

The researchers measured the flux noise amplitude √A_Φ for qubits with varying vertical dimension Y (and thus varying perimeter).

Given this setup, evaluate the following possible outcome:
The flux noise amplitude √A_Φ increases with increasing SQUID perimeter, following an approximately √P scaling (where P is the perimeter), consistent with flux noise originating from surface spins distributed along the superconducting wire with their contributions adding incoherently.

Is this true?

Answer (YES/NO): YES